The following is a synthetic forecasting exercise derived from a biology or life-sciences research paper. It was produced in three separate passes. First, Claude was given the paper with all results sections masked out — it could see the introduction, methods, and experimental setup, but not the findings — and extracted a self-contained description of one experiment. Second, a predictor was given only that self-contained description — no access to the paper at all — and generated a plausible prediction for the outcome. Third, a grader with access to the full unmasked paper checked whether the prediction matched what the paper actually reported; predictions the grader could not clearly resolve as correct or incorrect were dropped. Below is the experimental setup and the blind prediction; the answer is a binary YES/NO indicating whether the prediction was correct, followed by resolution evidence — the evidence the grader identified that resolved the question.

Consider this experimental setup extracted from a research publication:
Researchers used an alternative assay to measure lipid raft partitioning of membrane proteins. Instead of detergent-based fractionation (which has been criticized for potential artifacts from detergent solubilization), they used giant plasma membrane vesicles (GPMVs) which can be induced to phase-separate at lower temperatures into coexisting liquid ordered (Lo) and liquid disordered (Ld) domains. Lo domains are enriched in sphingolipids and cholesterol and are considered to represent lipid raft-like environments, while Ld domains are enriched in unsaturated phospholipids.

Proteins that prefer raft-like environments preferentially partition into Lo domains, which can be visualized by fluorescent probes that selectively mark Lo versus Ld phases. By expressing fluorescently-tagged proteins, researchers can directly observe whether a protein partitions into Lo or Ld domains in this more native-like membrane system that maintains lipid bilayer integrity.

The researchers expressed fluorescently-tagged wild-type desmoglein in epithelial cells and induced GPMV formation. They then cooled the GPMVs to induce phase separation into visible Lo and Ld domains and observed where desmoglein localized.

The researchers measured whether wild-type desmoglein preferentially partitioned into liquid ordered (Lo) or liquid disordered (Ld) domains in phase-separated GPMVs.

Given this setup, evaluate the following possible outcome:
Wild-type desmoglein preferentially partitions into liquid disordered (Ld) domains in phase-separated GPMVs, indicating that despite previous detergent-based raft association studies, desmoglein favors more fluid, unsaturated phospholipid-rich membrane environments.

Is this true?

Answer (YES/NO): NO